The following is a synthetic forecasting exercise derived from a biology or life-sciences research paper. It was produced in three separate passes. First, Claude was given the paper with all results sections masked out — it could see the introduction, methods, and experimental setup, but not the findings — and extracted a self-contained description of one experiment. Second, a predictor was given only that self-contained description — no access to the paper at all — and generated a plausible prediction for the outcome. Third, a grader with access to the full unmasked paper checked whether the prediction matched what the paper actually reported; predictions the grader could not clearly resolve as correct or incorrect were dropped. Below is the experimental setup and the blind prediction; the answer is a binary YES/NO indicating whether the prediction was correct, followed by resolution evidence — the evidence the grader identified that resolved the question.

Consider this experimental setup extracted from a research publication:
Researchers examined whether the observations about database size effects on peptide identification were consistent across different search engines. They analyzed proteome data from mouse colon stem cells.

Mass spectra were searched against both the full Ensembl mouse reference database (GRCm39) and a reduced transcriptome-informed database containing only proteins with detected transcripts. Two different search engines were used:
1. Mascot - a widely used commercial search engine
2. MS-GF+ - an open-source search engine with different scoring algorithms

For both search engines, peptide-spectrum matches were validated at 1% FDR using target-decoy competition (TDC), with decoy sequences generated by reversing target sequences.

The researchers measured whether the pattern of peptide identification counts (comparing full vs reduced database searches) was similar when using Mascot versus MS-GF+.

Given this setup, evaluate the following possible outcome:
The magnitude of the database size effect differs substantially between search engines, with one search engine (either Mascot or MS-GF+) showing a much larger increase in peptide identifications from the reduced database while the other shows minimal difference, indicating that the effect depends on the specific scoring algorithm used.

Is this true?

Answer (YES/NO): NO